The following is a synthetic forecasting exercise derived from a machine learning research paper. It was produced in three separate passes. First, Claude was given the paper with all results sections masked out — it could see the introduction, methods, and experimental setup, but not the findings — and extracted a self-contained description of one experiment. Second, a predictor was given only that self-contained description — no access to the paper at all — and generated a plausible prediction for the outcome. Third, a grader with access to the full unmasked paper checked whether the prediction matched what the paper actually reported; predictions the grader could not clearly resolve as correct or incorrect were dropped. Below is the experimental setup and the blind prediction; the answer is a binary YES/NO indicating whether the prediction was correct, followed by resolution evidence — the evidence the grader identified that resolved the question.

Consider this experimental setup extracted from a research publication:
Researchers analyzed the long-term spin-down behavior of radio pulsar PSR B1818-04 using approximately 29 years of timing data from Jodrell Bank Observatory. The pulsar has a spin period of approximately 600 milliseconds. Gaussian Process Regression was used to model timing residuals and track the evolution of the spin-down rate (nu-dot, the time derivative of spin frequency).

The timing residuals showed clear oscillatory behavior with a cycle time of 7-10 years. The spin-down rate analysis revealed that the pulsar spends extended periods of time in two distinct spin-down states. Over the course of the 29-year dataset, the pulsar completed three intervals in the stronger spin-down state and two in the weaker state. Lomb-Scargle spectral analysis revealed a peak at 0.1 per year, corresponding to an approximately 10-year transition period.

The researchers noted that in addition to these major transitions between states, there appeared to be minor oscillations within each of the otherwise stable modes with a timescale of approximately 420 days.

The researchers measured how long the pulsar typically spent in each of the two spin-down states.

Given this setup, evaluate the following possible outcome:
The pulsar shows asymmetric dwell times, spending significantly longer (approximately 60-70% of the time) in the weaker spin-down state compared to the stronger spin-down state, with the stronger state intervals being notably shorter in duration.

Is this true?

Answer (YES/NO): YES